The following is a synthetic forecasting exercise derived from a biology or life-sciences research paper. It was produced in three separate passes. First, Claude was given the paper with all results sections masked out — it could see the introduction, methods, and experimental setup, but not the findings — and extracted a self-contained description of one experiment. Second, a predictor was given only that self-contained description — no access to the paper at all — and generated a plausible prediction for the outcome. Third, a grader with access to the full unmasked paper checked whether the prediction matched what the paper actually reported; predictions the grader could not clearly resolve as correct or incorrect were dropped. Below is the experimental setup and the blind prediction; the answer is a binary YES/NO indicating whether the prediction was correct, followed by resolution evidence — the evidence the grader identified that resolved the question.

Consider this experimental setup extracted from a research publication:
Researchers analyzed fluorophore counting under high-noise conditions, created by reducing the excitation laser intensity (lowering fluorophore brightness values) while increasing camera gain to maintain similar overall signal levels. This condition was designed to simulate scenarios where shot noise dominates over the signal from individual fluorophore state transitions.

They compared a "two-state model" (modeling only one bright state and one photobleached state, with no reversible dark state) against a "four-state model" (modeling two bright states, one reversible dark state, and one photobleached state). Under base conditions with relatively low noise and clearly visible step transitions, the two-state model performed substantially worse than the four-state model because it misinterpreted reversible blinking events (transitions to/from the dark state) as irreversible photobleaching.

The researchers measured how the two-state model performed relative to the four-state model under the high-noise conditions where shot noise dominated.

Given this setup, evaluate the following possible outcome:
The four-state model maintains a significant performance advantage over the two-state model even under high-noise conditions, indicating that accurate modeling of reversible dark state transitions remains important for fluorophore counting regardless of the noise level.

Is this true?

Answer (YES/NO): NO